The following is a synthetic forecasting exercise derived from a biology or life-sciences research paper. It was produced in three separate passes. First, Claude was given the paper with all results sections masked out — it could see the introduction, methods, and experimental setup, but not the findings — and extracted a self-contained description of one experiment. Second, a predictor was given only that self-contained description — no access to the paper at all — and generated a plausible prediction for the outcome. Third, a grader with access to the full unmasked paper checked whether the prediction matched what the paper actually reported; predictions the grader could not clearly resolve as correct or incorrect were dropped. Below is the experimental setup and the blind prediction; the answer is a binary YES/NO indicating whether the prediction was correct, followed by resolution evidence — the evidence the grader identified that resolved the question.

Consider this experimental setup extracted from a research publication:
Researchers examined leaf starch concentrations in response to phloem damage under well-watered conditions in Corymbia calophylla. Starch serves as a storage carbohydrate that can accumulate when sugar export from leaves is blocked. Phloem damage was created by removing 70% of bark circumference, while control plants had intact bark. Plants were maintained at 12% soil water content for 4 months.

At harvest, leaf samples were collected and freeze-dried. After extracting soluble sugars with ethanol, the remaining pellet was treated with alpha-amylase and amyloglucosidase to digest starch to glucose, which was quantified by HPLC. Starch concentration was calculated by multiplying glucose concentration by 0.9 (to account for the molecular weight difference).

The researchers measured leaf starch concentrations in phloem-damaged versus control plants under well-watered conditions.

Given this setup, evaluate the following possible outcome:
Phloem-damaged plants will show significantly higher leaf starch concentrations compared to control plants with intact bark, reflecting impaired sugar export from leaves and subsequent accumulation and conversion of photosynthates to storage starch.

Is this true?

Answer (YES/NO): YES